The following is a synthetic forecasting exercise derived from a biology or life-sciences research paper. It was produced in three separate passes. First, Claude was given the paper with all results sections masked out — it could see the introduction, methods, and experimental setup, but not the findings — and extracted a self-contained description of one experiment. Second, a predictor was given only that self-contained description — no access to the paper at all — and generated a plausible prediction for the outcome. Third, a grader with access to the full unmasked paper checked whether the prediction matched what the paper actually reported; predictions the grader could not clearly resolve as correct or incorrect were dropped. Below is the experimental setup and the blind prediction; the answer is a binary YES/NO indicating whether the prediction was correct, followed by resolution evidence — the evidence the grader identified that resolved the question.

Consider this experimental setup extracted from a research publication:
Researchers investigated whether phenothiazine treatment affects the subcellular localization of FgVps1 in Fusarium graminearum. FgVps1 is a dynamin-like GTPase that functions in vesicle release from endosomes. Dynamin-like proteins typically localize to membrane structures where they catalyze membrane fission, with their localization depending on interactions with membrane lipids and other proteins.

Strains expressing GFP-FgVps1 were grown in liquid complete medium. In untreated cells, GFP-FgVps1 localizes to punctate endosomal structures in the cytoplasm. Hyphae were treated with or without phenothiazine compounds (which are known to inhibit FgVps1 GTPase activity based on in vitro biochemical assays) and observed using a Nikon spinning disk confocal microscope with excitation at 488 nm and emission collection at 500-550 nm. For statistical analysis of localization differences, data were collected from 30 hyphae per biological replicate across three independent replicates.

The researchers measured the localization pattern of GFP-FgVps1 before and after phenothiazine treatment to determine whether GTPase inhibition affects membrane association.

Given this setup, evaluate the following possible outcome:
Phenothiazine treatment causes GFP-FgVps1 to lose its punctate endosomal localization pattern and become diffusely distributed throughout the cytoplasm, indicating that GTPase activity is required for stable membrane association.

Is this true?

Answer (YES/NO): NO